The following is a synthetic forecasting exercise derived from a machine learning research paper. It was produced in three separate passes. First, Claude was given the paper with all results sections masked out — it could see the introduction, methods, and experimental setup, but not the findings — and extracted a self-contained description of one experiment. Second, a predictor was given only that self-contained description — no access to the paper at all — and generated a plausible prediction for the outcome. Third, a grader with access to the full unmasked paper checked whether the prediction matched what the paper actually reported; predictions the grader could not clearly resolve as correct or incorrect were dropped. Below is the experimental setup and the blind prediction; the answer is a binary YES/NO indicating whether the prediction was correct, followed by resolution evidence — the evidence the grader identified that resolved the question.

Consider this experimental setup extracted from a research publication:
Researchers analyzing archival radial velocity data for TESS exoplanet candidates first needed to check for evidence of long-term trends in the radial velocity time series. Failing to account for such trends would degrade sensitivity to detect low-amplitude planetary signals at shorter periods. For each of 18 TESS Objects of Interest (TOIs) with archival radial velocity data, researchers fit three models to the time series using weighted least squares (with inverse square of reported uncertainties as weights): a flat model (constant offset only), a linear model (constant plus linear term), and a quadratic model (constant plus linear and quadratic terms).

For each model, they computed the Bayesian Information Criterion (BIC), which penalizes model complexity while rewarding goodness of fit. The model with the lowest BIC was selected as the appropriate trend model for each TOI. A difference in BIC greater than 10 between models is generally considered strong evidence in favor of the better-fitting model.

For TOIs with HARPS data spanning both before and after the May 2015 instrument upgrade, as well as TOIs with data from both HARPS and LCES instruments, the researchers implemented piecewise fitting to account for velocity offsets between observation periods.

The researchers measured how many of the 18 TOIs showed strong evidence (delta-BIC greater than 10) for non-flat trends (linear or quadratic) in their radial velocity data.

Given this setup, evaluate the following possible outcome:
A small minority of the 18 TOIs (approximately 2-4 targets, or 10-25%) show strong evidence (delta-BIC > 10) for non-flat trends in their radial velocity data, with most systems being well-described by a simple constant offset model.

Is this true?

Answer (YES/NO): NO